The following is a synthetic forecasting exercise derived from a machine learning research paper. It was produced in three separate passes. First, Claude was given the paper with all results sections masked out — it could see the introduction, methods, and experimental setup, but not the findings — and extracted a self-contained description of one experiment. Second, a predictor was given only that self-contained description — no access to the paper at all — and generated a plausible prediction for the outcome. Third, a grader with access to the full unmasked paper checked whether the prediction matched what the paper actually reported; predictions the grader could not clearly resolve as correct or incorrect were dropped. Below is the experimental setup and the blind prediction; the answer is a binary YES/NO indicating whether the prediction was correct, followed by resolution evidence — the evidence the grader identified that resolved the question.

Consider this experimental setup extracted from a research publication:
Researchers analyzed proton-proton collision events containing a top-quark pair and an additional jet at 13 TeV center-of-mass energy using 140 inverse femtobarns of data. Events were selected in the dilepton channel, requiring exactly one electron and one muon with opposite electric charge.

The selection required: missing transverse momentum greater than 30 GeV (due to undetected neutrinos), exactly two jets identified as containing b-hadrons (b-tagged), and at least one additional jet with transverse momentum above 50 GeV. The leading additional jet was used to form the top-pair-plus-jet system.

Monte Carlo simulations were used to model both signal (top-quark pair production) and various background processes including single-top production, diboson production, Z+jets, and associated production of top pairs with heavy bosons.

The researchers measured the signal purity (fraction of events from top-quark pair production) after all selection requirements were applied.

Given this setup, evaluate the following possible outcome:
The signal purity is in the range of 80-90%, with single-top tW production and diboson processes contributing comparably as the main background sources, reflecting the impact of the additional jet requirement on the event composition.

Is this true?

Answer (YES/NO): NO